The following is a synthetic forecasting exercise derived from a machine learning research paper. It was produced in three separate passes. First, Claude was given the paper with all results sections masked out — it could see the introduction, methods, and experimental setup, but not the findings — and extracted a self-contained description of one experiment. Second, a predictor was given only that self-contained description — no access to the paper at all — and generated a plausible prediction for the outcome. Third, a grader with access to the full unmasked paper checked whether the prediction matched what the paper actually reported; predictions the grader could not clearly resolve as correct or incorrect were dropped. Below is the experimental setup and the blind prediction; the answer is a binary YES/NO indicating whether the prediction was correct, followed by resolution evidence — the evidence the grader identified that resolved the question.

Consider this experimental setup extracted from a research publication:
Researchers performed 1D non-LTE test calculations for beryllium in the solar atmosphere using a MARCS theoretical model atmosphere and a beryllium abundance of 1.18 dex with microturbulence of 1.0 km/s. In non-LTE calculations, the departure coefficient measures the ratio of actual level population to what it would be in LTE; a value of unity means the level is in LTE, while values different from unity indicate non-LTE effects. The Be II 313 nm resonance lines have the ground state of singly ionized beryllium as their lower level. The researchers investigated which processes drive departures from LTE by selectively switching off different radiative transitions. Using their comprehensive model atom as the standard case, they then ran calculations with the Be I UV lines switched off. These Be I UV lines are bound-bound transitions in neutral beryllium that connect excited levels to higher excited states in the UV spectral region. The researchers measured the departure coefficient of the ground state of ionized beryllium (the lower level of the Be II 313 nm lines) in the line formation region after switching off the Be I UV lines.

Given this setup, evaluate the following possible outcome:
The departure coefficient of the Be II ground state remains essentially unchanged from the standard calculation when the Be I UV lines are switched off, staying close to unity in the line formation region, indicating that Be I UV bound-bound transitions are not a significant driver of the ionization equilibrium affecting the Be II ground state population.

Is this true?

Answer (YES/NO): NO